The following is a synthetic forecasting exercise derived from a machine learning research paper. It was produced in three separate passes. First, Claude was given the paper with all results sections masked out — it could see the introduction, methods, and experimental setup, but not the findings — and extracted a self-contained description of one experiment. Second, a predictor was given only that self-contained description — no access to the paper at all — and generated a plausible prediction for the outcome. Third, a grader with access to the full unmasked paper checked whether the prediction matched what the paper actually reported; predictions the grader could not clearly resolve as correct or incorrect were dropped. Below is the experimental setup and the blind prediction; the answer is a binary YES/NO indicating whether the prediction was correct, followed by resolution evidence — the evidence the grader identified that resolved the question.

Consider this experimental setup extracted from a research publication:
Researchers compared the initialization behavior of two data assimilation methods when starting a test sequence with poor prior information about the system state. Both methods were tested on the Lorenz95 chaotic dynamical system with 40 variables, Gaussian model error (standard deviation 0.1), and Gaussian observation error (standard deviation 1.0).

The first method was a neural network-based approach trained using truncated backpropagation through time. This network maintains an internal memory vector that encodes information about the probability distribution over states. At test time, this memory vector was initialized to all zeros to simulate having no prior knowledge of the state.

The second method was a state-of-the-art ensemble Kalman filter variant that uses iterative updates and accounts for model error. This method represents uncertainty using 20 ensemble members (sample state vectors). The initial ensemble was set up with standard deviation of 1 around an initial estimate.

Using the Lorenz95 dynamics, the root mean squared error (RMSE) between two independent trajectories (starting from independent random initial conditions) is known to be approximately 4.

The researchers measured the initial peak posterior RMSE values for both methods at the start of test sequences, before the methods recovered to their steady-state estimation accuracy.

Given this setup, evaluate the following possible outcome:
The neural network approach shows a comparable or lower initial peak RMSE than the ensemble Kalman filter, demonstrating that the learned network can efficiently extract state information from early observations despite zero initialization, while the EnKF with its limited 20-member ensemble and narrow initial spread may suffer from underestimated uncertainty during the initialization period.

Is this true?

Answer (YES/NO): NO